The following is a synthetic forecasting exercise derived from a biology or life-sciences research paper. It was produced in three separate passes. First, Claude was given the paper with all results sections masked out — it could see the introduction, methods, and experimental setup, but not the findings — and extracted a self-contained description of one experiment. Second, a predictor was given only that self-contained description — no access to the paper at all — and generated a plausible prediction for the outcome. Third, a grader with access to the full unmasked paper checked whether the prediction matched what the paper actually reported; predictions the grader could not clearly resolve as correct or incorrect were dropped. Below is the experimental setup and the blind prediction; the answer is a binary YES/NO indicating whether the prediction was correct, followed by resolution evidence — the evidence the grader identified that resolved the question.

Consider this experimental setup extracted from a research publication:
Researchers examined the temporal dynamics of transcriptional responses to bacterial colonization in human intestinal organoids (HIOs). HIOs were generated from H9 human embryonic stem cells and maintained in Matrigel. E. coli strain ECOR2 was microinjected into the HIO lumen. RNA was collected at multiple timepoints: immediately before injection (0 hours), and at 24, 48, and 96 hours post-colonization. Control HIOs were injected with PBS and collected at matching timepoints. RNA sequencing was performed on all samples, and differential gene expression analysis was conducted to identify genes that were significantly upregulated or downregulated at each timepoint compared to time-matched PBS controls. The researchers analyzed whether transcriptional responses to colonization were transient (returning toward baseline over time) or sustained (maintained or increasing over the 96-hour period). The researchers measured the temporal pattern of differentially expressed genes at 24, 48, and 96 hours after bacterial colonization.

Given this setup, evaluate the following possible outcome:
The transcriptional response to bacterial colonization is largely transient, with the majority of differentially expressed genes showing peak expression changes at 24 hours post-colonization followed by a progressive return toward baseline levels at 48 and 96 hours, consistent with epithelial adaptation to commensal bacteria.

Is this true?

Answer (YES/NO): NO